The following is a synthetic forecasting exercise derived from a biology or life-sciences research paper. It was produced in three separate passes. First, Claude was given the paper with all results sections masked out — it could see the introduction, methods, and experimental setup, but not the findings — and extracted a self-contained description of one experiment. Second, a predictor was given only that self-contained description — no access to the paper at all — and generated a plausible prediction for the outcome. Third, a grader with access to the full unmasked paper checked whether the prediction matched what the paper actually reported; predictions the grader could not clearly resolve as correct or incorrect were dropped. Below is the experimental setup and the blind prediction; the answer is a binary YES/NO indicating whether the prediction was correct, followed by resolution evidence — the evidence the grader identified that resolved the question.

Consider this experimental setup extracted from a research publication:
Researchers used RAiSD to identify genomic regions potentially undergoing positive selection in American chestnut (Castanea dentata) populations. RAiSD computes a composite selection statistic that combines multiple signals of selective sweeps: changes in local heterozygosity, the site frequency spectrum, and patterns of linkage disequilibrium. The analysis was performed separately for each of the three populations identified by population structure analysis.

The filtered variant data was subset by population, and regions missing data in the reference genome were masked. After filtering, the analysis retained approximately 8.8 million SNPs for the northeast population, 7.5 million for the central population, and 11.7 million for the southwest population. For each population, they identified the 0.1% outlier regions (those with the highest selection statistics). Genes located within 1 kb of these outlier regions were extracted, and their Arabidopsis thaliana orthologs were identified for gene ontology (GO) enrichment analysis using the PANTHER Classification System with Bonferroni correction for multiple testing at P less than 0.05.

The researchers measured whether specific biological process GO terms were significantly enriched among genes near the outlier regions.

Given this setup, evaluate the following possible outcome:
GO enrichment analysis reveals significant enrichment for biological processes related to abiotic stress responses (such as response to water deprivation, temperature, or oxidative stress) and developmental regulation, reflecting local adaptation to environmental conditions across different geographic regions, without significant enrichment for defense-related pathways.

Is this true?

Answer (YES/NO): NO